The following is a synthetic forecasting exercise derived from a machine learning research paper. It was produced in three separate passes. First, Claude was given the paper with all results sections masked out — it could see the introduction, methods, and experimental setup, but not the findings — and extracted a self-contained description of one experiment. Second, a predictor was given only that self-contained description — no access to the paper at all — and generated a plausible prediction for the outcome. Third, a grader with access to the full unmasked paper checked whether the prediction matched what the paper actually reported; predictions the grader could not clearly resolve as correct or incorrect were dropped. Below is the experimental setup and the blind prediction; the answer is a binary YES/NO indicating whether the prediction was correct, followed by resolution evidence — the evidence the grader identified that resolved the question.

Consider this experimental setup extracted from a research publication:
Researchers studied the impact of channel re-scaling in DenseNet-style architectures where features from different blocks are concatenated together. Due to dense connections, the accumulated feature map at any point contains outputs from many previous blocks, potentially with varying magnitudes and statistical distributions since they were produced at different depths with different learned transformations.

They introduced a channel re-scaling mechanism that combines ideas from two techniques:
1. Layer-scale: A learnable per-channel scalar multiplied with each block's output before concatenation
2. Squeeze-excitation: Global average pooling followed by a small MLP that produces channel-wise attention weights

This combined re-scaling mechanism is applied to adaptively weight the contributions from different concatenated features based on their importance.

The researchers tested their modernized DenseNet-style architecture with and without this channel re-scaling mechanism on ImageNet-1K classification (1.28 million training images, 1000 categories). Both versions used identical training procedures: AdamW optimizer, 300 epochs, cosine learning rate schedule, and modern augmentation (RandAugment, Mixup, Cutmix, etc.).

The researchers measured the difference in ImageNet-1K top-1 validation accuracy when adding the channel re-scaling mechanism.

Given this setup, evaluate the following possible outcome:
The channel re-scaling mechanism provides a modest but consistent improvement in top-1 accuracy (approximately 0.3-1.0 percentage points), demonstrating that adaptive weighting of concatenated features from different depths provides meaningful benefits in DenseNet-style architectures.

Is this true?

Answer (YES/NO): NO